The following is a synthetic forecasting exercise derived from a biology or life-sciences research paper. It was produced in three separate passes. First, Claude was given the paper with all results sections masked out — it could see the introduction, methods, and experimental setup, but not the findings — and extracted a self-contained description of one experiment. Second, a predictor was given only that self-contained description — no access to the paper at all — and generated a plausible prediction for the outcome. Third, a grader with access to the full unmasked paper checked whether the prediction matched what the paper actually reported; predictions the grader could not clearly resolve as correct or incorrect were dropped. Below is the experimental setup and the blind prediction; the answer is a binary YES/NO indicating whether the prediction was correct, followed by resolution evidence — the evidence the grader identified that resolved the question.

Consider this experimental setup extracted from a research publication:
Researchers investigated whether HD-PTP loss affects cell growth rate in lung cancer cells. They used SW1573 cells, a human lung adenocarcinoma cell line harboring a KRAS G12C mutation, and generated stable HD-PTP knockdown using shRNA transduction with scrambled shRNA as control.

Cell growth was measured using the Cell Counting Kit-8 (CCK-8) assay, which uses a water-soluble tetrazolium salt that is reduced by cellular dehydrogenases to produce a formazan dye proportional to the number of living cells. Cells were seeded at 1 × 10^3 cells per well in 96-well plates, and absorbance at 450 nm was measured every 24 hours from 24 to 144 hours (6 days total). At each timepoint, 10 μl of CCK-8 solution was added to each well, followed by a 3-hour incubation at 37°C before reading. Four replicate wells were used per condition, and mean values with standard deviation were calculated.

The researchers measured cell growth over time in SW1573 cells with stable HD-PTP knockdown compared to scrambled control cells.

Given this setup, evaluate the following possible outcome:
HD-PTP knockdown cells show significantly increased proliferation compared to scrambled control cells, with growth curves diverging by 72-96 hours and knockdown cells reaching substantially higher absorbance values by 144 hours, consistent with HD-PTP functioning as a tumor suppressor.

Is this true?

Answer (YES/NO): NO